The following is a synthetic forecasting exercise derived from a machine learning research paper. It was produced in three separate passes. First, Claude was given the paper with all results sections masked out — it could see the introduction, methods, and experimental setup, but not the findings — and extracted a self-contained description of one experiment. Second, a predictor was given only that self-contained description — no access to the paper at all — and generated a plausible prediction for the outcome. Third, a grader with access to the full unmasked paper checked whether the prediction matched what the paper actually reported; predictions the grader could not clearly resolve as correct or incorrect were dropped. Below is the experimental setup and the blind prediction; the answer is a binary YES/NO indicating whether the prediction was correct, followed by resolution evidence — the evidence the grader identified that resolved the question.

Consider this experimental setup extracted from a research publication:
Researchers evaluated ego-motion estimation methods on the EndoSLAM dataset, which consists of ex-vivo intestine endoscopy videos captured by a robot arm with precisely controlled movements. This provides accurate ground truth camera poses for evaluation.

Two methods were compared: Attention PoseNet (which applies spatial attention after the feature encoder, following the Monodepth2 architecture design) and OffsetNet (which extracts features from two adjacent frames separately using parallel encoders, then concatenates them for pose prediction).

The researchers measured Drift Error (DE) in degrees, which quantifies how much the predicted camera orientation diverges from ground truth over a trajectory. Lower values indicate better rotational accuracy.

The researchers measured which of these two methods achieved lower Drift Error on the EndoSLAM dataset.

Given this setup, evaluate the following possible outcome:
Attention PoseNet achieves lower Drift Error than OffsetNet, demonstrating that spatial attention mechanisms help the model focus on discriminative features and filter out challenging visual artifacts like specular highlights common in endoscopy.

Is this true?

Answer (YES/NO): YES